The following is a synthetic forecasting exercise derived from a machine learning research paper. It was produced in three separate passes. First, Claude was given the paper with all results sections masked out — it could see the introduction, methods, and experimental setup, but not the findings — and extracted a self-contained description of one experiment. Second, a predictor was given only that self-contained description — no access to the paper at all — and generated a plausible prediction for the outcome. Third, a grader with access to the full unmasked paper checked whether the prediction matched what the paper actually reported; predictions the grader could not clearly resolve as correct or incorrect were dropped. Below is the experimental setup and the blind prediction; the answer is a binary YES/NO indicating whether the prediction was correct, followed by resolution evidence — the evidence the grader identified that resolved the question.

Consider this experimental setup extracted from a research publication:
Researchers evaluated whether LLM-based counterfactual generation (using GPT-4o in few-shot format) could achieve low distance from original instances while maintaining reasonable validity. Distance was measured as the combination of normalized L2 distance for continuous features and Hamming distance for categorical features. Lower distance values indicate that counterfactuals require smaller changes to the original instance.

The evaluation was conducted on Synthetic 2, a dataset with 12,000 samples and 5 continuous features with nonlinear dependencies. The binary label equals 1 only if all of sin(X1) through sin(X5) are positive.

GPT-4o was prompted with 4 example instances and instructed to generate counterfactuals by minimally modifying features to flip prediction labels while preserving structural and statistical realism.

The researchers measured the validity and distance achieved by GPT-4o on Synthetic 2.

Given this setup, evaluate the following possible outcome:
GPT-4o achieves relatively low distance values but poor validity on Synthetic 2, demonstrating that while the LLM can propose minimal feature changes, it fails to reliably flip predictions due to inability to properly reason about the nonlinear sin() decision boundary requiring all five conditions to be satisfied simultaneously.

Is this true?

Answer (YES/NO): YES